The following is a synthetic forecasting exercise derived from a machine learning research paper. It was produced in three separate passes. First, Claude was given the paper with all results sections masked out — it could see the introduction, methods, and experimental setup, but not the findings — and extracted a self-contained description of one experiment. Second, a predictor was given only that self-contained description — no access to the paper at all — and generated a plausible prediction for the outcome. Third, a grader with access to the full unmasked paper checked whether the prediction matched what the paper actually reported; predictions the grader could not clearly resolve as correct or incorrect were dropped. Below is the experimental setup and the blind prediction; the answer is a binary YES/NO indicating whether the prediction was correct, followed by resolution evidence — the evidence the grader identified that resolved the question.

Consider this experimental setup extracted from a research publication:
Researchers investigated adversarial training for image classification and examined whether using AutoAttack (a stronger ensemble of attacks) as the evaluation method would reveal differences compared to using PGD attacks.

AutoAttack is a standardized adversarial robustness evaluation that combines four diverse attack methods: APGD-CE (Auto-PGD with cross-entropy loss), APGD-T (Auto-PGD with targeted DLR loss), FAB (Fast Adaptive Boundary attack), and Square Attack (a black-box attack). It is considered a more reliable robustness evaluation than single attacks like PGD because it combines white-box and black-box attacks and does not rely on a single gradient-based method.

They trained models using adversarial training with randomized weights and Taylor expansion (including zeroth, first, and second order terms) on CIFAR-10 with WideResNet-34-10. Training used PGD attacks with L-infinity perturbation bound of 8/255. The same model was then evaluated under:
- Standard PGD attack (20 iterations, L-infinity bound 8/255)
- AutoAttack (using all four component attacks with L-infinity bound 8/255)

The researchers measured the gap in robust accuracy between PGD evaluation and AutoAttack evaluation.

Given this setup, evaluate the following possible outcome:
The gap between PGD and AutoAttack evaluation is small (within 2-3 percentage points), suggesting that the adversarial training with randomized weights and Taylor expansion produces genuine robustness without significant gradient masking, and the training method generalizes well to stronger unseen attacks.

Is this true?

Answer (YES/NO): NO